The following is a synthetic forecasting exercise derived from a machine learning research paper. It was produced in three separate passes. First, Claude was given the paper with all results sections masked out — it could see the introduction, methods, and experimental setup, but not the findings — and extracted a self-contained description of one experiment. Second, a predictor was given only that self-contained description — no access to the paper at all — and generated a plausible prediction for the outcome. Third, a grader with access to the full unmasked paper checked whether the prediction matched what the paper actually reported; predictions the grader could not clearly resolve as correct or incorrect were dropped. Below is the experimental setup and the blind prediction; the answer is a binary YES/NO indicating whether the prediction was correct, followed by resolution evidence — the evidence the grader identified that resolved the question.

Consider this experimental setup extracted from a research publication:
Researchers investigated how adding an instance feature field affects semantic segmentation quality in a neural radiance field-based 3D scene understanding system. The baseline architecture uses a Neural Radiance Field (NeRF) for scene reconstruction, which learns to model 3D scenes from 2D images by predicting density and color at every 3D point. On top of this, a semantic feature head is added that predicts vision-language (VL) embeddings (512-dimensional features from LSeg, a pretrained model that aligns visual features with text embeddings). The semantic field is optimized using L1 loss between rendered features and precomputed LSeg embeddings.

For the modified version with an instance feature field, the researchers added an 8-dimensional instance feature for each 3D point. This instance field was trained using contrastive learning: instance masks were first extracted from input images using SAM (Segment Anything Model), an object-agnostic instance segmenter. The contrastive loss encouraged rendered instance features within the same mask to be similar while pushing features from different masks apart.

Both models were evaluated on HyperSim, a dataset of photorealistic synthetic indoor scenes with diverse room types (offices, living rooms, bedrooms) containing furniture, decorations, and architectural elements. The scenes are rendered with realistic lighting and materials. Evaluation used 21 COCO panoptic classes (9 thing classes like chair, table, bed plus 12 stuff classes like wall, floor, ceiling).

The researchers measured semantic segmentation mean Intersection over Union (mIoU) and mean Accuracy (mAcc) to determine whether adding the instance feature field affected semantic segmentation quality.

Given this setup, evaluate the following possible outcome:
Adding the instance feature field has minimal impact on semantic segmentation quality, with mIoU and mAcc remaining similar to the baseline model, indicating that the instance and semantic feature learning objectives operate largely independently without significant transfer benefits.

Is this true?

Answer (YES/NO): NO